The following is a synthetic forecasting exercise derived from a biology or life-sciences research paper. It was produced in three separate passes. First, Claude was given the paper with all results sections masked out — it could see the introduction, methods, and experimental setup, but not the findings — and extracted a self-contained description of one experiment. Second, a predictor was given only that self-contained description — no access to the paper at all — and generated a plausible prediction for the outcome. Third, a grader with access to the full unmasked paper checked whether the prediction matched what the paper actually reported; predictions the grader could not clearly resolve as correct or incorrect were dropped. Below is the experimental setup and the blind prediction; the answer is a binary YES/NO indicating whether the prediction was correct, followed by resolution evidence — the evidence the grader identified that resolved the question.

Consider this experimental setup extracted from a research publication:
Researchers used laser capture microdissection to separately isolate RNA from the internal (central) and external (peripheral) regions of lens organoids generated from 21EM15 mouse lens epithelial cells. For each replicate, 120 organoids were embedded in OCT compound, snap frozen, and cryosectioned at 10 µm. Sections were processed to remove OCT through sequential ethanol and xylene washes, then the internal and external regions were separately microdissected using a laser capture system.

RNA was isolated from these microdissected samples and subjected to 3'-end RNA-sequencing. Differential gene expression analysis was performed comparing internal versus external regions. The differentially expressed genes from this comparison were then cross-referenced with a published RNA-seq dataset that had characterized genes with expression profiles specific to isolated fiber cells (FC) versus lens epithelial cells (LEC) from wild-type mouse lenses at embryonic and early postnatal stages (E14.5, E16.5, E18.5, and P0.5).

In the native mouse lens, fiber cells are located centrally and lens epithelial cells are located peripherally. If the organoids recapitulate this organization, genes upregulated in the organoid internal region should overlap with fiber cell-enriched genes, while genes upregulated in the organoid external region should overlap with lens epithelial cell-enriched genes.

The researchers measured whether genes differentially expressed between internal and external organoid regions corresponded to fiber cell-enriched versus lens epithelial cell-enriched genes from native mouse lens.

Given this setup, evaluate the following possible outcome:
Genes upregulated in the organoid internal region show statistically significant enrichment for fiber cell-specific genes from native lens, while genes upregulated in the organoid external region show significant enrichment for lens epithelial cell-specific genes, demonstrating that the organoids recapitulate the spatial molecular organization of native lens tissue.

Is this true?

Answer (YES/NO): YES